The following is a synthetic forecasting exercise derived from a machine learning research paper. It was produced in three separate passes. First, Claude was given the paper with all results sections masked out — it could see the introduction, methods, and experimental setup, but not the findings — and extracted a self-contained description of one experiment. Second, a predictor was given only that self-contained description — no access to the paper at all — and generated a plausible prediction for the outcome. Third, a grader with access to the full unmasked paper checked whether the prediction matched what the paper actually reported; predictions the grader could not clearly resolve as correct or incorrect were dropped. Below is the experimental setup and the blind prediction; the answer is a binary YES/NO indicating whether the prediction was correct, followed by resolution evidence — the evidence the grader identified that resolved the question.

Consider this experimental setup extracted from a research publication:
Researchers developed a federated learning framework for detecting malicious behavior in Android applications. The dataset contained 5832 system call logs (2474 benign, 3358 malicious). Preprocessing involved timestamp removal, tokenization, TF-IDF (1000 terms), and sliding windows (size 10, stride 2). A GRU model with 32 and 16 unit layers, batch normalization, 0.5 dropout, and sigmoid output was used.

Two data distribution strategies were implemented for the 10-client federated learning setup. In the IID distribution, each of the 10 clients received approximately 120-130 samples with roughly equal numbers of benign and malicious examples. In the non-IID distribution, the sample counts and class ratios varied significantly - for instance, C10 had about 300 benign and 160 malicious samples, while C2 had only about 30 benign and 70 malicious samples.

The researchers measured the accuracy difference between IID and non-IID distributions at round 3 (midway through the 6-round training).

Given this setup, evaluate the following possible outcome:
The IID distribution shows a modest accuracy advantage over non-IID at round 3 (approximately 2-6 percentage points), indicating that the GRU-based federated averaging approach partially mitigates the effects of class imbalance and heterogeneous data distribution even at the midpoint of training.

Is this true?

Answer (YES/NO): YES